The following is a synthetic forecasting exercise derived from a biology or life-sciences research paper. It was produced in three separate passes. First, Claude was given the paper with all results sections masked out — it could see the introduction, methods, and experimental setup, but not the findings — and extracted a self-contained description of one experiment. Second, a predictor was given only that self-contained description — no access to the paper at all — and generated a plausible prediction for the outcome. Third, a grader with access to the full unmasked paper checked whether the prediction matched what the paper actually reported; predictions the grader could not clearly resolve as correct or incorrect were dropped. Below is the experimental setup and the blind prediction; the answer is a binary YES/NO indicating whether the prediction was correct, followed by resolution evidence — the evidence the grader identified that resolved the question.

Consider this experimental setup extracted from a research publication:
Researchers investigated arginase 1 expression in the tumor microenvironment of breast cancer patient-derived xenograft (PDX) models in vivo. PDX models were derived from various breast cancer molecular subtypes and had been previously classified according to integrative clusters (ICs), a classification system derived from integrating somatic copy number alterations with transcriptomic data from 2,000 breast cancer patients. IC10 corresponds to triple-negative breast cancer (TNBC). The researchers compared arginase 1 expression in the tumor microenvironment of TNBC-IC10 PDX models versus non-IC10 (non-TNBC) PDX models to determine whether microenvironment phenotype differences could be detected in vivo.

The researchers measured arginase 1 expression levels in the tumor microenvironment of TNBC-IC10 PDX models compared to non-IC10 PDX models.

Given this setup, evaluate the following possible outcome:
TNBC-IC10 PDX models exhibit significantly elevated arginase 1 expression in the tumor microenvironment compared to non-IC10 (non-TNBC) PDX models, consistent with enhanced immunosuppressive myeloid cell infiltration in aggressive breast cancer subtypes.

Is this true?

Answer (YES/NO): YES